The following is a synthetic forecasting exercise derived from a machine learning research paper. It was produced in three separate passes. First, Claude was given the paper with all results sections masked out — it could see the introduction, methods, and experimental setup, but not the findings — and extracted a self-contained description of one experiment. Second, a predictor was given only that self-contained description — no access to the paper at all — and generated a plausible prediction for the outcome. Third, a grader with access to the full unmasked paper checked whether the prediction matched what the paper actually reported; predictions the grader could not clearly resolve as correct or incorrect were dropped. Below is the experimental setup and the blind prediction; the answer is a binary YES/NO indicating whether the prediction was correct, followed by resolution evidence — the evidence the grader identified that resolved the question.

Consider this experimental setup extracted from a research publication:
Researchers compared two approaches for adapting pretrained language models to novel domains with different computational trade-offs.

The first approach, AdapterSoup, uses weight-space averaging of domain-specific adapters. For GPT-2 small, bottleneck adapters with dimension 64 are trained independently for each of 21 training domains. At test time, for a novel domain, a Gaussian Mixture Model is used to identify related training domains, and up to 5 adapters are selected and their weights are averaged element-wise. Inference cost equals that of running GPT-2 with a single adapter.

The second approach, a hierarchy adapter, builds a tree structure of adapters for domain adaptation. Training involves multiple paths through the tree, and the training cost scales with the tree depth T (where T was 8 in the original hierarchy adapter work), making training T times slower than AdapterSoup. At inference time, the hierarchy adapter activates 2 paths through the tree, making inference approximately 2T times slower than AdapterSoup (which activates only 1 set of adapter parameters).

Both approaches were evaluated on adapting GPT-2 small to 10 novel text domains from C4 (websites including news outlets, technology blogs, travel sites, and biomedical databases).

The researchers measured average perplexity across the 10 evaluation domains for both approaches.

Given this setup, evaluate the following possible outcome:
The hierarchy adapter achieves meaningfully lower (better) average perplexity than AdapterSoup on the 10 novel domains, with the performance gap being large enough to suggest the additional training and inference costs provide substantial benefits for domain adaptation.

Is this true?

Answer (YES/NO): NO